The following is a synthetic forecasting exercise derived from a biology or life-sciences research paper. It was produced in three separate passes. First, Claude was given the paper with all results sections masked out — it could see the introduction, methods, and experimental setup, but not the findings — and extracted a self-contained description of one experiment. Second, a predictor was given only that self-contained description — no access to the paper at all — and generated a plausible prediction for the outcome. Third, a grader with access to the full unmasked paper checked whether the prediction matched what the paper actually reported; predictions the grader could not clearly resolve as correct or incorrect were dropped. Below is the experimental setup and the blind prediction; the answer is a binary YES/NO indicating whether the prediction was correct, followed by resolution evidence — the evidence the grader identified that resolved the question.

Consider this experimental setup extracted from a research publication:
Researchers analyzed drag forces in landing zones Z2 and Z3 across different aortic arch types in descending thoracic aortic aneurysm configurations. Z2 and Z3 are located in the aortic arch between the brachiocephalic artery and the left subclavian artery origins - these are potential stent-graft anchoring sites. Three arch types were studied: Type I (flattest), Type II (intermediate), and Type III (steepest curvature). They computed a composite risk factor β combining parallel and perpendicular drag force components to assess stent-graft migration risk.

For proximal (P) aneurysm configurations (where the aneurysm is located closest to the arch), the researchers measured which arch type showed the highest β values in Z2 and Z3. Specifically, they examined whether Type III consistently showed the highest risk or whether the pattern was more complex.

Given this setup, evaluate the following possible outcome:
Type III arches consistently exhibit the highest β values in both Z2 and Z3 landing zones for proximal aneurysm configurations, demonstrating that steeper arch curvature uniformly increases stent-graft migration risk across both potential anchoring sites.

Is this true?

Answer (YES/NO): NO